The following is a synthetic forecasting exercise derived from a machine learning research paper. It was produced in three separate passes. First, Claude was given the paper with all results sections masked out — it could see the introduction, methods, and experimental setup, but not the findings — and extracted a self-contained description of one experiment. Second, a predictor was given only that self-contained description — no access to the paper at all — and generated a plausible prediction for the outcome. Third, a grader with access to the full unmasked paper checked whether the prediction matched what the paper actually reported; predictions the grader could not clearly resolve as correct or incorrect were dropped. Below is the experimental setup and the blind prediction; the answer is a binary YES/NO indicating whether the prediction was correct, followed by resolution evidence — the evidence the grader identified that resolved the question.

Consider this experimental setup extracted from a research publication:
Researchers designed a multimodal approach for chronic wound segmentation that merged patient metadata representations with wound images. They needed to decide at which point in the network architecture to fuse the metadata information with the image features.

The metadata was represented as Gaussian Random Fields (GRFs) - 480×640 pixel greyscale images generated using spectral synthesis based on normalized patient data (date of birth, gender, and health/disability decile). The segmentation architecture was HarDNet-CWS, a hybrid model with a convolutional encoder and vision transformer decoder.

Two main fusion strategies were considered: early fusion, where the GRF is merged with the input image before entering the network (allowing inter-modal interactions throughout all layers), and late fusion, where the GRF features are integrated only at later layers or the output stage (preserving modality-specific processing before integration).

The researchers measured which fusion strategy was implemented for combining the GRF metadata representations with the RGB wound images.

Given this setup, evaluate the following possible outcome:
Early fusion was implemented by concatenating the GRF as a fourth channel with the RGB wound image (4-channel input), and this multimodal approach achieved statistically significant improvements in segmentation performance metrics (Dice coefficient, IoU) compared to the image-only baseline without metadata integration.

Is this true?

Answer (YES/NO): NO